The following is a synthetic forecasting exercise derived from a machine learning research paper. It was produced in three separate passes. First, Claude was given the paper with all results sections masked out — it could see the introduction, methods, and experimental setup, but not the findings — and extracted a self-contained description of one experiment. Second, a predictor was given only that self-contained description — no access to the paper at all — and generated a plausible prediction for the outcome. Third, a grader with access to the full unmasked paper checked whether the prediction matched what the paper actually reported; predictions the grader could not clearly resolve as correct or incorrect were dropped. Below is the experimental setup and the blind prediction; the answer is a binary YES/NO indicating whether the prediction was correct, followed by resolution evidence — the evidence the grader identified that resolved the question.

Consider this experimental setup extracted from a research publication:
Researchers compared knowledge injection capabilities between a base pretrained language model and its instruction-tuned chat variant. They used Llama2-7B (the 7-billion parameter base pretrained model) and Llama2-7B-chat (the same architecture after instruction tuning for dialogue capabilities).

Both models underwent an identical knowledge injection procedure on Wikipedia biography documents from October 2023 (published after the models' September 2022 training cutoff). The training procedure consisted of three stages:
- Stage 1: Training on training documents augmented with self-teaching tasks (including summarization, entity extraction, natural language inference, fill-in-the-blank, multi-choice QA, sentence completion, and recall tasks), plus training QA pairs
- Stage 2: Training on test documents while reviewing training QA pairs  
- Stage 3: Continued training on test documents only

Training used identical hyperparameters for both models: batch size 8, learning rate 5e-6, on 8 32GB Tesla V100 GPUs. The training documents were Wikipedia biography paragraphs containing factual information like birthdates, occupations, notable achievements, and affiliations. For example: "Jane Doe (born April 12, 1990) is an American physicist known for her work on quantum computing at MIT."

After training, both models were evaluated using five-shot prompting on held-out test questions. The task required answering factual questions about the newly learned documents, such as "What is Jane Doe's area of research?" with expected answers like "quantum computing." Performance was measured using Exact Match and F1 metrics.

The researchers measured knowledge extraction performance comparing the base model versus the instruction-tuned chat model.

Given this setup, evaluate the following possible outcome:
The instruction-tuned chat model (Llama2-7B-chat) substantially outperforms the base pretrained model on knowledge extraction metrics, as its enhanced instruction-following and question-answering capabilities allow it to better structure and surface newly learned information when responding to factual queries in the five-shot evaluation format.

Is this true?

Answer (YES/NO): NO